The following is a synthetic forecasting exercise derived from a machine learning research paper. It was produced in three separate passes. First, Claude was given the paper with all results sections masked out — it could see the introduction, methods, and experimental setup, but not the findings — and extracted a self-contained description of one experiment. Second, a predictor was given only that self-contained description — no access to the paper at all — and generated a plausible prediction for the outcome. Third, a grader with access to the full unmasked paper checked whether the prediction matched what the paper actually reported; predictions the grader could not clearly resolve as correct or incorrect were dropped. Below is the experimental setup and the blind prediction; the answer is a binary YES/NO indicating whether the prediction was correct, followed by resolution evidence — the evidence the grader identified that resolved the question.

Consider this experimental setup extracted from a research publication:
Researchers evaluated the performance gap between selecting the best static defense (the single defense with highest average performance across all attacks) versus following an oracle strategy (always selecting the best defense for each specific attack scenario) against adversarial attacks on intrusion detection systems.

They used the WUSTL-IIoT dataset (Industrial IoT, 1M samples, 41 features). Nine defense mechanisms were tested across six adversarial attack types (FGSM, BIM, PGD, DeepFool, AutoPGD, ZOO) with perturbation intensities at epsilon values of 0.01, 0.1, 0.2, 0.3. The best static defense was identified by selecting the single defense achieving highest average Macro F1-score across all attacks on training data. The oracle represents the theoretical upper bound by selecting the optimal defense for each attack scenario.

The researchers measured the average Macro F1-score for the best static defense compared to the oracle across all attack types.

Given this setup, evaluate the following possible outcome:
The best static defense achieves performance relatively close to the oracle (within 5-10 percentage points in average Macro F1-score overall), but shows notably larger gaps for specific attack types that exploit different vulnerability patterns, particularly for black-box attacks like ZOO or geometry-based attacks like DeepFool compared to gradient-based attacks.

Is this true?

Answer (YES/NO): NO